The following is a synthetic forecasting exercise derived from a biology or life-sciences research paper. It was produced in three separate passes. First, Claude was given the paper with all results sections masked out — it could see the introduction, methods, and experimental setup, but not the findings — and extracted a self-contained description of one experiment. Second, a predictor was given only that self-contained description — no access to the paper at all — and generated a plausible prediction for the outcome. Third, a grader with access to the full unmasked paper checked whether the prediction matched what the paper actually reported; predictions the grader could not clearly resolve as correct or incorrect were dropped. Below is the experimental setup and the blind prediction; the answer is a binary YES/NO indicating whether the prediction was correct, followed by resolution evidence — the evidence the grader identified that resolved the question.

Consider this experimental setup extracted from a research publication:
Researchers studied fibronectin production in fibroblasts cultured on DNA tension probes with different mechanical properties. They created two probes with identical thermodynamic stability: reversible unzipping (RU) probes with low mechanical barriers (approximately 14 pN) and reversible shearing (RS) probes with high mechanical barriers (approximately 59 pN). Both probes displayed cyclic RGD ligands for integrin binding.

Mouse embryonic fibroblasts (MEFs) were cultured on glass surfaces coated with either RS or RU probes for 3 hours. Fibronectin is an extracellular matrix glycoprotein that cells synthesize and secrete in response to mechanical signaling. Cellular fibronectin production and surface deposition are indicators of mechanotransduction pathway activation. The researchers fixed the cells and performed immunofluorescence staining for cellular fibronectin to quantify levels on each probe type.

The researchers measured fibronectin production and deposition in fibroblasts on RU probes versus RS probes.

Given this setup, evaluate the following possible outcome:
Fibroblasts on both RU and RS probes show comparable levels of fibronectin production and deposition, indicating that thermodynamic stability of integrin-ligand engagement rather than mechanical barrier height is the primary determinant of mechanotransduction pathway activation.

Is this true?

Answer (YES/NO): NO